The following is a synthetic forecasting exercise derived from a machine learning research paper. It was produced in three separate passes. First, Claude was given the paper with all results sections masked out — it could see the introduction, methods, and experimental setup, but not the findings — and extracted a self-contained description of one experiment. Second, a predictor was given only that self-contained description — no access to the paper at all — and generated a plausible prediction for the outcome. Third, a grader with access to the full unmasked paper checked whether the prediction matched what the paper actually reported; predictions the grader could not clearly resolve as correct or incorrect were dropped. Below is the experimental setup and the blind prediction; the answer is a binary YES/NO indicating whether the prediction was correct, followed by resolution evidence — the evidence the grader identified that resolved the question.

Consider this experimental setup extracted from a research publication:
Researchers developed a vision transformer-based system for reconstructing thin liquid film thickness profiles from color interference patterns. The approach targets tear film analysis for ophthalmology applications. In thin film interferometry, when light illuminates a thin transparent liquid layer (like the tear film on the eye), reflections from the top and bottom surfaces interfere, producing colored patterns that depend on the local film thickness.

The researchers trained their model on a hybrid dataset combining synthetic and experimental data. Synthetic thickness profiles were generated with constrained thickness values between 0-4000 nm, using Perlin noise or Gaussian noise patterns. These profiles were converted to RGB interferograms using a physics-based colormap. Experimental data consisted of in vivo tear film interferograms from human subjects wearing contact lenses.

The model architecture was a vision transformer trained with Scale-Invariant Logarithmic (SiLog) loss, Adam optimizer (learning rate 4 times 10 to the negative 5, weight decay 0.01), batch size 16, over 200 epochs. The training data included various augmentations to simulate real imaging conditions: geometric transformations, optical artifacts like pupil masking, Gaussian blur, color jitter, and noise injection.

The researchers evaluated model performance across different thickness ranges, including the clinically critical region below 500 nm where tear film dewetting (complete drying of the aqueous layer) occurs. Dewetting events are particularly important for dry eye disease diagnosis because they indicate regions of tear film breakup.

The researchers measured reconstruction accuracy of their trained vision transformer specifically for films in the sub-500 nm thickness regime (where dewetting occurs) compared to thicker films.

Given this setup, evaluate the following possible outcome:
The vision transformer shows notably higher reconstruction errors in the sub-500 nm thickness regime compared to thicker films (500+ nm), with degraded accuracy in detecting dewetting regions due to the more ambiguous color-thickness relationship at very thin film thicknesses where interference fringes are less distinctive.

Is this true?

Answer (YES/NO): YES